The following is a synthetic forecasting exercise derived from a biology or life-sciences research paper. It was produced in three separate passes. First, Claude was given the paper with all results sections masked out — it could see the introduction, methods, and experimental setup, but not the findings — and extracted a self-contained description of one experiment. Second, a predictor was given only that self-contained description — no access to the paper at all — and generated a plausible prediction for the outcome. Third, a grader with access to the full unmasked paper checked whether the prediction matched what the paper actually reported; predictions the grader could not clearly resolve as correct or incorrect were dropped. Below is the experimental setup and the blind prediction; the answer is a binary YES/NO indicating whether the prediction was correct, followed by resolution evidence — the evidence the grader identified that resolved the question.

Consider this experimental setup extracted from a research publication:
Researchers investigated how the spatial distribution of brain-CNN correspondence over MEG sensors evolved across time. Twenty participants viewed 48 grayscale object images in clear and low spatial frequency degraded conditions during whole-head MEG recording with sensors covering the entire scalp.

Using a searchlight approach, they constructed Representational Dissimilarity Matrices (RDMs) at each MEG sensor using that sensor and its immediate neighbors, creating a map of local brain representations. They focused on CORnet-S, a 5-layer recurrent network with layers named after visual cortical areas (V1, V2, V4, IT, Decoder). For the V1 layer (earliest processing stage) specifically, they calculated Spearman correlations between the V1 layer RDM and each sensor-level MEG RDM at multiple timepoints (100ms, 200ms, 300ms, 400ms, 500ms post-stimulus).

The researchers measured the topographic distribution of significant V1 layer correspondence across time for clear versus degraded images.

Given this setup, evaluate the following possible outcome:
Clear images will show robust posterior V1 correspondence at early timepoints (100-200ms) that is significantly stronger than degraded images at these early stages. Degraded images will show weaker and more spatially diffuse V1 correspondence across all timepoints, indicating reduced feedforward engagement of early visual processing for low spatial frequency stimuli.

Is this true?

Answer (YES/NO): NO